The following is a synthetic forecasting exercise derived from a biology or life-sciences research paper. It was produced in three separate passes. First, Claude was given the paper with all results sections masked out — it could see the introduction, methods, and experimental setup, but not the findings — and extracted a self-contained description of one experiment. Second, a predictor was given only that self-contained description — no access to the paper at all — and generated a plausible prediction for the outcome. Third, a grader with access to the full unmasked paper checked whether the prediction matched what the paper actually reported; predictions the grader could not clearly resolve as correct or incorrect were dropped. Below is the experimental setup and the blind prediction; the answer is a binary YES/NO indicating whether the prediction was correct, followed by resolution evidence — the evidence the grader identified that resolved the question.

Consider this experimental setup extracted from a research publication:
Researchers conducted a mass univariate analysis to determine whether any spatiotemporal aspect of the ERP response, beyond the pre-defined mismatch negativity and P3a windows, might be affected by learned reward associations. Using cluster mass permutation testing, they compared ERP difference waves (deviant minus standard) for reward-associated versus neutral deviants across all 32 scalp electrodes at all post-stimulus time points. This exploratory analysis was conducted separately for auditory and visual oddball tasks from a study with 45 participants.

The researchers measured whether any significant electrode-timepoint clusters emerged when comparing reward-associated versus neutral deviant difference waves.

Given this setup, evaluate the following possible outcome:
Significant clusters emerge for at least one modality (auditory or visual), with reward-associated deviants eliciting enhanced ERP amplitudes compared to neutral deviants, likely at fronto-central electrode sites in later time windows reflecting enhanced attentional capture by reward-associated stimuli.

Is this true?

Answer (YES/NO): NO